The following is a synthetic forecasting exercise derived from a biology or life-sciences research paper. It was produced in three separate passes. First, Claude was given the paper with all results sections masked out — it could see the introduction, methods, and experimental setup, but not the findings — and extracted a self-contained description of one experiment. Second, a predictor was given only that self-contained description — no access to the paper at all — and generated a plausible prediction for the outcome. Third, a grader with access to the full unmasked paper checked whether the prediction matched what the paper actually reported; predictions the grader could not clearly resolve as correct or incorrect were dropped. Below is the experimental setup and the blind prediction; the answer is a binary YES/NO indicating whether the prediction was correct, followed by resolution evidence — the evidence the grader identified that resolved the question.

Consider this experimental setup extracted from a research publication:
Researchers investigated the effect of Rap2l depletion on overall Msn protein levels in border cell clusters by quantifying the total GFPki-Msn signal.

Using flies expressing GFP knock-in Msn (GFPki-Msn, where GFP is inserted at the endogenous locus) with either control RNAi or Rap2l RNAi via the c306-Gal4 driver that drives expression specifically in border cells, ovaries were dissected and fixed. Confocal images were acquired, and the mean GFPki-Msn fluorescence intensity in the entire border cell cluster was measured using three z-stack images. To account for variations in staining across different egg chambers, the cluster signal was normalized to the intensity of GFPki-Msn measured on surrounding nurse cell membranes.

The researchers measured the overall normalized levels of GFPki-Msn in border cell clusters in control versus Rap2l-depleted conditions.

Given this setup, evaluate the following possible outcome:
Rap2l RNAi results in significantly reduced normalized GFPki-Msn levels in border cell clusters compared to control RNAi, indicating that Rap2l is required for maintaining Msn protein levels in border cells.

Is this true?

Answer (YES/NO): NO